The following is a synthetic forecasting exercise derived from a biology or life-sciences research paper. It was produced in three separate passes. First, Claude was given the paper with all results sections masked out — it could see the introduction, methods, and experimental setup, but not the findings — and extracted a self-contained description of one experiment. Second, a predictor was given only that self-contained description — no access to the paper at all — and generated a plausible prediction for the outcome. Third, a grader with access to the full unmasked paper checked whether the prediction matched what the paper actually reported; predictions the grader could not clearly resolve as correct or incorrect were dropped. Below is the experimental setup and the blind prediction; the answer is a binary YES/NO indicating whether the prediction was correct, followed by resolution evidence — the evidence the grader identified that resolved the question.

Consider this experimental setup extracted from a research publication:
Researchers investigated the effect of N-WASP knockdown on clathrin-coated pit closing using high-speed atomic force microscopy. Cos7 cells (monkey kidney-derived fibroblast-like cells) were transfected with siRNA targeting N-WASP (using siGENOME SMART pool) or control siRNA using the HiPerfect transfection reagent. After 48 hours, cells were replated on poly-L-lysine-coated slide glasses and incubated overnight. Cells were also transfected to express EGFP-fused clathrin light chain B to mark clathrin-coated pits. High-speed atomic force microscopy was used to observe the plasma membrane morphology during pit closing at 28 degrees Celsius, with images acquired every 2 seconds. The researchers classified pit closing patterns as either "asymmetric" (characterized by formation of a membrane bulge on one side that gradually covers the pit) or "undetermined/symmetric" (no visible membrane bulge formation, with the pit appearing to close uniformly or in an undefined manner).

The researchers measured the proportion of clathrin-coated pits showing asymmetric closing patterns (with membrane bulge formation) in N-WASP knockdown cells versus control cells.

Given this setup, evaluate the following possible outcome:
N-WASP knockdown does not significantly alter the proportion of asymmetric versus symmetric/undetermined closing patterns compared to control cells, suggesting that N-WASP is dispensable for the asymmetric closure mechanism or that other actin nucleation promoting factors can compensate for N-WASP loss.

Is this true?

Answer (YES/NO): NO